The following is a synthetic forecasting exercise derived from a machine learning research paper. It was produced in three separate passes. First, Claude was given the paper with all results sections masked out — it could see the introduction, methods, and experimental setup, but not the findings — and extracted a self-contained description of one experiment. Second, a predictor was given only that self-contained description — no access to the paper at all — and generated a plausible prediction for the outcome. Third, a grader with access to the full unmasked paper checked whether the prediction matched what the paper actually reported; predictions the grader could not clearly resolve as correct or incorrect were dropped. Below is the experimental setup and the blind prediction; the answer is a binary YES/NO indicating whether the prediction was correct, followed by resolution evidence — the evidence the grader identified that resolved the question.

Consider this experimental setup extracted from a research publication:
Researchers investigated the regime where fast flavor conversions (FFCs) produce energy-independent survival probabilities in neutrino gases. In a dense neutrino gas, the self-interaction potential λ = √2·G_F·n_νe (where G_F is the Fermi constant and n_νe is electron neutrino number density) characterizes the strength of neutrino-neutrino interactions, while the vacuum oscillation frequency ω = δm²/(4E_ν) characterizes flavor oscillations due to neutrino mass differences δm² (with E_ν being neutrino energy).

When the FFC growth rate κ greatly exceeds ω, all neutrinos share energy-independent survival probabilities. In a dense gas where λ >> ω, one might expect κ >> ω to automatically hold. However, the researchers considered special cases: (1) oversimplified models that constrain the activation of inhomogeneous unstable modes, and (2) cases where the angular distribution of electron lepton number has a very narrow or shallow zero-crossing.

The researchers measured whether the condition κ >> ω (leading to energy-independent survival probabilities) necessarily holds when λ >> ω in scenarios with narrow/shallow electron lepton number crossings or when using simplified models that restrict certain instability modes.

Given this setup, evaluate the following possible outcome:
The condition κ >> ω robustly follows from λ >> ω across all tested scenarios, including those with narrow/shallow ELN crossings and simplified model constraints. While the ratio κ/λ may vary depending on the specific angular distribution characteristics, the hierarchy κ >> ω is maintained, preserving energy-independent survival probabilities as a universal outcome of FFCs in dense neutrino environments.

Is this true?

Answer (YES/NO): NO